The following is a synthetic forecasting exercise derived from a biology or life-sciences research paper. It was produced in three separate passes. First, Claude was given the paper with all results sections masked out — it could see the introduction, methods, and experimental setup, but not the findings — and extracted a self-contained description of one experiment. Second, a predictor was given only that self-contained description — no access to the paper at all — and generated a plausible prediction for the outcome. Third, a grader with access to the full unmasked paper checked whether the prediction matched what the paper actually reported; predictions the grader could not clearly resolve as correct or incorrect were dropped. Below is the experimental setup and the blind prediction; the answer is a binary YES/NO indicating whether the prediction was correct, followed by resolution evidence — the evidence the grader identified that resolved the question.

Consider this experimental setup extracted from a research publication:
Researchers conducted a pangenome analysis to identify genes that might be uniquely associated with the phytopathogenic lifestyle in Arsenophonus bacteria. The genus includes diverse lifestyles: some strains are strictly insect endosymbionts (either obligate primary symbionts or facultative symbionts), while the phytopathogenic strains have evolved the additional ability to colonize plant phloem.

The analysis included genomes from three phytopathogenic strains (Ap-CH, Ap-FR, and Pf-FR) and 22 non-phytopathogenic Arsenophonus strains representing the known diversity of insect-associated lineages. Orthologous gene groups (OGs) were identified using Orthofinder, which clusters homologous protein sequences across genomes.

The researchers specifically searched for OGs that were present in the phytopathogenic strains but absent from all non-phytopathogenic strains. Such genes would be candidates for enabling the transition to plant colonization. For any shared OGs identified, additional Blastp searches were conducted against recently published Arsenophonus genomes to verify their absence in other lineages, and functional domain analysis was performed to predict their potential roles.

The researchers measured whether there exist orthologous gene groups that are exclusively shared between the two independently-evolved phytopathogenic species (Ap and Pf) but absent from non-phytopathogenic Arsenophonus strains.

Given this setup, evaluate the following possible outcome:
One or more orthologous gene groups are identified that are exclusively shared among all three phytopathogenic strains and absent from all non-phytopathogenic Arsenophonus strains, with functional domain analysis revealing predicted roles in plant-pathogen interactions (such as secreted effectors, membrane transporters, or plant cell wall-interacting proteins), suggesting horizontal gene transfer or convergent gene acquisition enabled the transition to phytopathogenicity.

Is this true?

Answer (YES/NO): YES